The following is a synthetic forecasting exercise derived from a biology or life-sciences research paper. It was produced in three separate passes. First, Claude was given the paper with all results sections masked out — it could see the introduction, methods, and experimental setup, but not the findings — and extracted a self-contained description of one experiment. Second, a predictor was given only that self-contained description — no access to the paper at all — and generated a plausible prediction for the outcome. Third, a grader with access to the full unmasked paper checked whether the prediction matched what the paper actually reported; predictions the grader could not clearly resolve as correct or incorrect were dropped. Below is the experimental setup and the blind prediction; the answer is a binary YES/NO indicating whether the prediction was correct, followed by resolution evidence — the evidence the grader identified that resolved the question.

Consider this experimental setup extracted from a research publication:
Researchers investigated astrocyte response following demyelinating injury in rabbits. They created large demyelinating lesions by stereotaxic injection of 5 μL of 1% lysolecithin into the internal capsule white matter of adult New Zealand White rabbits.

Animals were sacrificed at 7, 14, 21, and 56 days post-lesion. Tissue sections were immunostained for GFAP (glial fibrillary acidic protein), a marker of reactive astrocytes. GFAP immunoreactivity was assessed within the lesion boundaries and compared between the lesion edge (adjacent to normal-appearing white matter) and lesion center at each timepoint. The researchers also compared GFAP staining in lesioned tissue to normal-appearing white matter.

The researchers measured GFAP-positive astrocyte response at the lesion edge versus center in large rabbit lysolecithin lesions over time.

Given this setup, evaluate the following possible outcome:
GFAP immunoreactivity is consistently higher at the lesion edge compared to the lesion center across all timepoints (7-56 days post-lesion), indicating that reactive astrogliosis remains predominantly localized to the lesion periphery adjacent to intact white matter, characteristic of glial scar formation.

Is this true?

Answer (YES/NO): NO